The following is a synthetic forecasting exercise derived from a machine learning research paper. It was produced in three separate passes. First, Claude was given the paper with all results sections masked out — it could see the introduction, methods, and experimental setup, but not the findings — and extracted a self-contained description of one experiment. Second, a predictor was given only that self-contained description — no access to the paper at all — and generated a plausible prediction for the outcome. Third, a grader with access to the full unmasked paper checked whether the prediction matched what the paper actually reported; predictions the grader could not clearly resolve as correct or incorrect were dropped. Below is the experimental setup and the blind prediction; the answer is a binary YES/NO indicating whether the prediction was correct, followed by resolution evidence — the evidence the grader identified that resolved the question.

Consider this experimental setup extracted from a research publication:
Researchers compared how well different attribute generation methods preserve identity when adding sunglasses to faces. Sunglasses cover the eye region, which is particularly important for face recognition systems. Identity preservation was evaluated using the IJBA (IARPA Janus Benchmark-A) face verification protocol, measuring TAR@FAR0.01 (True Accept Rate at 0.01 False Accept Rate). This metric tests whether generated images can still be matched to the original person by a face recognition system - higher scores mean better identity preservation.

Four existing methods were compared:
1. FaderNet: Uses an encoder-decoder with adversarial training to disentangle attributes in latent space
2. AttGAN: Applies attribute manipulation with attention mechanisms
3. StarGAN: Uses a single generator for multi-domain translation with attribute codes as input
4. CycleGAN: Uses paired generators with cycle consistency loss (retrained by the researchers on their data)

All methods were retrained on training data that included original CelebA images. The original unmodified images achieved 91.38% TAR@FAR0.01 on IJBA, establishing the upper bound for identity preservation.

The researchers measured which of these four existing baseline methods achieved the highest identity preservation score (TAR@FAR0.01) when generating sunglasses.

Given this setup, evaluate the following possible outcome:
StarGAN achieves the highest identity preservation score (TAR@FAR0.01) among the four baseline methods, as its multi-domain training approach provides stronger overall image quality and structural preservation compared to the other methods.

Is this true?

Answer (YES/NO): NO